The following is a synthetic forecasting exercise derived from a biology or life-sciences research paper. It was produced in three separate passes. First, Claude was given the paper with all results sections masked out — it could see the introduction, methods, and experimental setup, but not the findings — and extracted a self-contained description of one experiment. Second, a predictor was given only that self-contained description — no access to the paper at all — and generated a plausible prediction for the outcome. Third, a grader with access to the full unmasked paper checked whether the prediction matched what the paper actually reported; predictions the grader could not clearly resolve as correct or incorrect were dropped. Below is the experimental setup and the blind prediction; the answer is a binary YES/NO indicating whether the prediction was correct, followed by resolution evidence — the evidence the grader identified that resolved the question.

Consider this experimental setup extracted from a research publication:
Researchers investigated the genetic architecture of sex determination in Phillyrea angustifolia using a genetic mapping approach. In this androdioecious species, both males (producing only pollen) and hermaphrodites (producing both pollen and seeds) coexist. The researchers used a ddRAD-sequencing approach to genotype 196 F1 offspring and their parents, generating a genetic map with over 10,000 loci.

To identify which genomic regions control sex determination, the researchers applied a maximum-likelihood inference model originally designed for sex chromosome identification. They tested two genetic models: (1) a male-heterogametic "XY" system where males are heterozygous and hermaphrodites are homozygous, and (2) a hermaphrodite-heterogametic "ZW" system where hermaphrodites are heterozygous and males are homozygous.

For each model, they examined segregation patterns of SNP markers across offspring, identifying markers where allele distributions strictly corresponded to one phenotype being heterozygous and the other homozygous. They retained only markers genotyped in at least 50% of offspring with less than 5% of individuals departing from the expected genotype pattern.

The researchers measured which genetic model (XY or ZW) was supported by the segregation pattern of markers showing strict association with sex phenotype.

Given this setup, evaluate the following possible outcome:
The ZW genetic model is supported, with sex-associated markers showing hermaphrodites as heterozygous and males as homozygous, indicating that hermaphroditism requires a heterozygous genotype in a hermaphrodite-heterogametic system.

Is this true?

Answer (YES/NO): NO